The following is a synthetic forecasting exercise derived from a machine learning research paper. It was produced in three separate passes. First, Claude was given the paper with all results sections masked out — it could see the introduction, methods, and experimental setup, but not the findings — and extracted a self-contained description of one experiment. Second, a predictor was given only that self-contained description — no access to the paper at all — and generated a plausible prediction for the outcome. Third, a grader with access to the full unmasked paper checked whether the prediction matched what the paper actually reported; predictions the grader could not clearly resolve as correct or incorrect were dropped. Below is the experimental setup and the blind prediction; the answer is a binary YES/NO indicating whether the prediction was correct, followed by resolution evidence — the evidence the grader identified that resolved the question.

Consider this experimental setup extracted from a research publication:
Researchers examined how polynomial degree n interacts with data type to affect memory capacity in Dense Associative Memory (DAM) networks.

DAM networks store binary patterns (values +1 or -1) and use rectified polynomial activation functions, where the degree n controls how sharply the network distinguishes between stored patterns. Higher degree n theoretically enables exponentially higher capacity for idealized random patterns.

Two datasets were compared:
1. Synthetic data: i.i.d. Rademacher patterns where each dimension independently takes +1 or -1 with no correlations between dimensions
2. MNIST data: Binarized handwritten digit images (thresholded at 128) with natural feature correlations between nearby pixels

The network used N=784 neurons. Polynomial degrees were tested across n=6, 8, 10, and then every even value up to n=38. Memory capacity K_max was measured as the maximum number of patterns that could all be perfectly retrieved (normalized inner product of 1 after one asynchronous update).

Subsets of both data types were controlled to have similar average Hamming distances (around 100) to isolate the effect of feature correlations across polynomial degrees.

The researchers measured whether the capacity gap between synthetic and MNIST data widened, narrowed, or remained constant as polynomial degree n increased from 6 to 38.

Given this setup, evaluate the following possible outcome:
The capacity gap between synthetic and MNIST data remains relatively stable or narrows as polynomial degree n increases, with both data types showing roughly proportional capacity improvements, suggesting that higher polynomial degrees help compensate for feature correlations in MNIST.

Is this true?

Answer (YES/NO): NO